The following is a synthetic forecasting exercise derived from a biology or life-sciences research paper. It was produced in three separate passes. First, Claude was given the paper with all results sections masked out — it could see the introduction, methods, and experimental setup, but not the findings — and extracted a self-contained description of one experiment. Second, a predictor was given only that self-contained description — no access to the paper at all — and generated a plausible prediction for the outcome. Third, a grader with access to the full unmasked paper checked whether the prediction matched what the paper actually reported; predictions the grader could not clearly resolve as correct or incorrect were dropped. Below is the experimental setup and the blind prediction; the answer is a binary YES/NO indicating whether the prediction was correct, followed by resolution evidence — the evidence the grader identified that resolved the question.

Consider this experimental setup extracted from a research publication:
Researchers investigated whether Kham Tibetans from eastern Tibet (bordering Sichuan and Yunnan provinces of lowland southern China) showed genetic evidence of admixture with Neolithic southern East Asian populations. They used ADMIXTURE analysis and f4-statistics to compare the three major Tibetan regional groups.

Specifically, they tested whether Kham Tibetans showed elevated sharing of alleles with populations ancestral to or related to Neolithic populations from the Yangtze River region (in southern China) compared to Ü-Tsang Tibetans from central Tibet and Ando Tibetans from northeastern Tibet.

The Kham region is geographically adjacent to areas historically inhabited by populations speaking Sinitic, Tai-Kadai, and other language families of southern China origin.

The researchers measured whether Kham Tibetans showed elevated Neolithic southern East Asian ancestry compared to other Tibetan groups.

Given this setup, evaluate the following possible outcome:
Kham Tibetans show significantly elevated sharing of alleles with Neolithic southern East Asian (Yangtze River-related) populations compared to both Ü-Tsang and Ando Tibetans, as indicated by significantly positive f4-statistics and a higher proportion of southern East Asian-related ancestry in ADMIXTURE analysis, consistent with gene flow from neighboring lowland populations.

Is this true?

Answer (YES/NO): NO